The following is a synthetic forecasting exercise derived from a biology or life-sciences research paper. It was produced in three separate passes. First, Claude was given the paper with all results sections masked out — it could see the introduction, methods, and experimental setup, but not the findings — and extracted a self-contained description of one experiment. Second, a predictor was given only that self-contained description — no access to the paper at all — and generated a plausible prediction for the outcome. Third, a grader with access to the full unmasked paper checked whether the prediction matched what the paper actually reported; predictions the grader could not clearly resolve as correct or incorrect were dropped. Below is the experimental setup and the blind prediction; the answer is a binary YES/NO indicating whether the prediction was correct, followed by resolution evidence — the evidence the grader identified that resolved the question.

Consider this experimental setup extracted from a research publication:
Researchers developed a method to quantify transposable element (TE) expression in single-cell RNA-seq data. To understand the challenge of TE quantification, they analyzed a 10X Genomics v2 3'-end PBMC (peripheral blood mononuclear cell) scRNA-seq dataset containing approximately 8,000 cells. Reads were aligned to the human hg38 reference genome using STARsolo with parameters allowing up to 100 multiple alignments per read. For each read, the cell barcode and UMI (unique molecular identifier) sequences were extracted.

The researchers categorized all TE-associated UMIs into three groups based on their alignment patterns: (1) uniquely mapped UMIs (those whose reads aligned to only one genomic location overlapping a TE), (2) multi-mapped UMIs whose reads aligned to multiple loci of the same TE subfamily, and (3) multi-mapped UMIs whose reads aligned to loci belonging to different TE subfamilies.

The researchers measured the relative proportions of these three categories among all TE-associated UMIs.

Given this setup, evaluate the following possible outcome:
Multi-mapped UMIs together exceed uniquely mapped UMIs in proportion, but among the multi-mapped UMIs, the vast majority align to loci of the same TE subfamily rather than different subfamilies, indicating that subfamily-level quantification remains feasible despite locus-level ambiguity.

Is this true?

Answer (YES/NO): NO